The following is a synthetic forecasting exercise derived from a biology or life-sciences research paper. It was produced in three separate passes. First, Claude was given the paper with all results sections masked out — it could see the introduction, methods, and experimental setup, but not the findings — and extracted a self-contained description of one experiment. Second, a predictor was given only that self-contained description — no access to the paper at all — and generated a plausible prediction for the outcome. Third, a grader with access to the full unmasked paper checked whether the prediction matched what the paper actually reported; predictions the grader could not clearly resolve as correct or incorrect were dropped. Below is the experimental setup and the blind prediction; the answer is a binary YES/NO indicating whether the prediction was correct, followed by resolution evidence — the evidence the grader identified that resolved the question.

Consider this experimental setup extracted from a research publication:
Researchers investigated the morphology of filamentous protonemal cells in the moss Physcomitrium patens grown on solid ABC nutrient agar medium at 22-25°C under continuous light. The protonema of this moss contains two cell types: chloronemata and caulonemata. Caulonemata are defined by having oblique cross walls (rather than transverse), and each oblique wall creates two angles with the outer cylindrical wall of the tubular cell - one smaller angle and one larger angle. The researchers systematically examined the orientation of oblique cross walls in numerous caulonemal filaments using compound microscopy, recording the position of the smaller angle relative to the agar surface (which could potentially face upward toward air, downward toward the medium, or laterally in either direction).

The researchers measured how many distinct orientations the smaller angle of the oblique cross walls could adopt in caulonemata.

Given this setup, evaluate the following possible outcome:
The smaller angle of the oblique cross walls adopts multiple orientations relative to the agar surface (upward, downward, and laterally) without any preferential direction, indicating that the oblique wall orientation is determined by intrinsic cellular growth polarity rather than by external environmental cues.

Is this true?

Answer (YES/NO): NO